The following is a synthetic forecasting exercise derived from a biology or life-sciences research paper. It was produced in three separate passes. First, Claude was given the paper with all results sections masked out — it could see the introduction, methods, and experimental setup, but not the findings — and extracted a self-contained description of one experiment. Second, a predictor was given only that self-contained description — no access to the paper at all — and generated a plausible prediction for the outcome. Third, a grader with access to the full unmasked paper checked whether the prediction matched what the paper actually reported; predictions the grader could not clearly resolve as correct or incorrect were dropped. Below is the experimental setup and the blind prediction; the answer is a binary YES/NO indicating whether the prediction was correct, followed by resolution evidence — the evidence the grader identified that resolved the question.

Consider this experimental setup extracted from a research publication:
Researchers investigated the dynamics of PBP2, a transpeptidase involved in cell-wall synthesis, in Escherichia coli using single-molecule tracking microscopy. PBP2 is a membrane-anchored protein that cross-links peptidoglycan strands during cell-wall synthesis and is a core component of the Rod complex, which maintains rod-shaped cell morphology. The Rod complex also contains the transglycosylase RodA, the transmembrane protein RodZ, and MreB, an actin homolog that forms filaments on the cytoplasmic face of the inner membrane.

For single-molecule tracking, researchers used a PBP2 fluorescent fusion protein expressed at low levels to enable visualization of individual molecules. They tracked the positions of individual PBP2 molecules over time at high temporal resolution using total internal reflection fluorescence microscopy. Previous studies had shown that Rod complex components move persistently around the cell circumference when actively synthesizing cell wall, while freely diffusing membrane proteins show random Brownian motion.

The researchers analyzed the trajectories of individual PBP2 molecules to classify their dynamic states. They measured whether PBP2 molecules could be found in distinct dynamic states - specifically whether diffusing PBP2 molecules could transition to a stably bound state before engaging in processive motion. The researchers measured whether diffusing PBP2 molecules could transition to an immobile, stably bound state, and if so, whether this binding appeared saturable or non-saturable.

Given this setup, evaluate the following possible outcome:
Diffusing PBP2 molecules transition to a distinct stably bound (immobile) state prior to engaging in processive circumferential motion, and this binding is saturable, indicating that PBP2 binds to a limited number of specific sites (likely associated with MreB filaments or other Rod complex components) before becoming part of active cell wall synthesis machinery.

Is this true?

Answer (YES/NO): NO